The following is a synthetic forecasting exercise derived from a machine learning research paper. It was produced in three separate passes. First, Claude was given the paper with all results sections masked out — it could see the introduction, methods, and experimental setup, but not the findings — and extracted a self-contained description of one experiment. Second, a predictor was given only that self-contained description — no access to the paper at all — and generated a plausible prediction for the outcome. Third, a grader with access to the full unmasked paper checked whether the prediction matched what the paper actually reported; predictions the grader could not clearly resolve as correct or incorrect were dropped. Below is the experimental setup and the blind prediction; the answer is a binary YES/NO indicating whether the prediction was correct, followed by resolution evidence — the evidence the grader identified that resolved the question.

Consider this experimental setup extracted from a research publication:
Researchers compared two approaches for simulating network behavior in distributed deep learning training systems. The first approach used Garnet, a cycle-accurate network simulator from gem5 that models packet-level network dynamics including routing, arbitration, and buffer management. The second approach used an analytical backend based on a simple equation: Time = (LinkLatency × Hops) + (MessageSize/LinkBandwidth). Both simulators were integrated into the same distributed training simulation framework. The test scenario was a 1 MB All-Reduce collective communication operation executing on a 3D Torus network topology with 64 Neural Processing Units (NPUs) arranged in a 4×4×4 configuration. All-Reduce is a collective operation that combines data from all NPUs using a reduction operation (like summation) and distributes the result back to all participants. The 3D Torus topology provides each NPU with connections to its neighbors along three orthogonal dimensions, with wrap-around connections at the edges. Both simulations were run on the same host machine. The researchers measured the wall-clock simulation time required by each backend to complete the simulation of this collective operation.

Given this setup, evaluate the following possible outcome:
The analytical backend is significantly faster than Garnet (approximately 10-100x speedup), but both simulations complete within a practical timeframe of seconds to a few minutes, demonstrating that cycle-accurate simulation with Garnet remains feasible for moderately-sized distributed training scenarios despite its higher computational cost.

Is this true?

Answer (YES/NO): NO